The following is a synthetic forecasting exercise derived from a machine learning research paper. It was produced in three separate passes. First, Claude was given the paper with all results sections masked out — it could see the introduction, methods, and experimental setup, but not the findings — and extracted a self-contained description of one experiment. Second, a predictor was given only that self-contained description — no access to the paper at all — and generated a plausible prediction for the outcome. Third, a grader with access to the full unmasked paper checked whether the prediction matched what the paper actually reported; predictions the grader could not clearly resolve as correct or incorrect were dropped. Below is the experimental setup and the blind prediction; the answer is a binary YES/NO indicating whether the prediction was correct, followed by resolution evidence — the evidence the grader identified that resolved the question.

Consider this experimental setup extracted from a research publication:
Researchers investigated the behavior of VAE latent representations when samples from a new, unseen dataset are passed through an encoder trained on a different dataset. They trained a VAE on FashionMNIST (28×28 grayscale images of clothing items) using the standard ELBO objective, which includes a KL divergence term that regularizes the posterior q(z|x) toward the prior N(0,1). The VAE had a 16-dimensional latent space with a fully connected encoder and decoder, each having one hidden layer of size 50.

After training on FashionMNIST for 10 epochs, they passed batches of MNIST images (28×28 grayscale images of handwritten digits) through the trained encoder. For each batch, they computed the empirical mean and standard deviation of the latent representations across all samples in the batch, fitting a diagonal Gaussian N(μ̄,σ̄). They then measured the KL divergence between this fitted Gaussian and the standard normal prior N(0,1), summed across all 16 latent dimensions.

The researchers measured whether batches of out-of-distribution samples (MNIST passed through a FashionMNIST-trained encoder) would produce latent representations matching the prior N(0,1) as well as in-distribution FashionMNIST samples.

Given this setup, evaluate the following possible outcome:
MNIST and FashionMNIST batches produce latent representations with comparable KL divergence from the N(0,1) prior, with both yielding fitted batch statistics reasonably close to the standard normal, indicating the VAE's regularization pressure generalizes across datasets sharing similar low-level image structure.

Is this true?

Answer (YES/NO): NO